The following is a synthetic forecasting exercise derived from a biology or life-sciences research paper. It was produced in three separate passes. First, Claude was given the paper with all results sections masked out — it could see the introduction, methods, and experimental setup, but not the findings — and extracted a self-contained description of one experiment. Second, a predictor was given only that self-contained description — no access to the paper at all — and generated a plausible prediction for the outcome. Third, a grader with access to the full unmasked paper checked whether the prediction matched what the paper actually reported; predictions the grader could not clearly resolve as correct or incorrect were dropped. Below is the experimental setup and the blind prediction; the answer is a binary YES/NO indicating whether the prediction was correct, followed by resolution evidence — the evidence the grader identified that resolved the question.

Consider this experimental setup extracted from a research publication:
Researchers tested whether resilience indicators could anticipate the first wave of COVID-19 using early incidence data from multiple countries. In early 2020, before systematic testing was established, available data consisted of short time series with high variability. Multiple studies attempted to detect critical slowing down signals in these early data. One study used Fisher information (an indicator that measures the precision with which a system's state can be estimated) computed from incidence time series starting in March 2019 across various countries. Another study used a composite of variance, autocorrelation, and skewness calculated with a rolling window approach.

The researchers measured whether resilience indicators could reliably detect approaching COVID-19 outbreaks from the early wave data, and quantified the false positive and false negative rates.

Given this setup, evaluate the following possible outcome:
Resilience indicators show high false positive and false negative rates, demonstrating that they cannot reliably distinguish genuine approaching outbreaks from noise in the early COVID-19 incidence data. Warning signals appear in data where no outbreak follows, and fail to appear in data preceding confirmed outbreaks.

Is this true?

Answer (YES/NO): YES